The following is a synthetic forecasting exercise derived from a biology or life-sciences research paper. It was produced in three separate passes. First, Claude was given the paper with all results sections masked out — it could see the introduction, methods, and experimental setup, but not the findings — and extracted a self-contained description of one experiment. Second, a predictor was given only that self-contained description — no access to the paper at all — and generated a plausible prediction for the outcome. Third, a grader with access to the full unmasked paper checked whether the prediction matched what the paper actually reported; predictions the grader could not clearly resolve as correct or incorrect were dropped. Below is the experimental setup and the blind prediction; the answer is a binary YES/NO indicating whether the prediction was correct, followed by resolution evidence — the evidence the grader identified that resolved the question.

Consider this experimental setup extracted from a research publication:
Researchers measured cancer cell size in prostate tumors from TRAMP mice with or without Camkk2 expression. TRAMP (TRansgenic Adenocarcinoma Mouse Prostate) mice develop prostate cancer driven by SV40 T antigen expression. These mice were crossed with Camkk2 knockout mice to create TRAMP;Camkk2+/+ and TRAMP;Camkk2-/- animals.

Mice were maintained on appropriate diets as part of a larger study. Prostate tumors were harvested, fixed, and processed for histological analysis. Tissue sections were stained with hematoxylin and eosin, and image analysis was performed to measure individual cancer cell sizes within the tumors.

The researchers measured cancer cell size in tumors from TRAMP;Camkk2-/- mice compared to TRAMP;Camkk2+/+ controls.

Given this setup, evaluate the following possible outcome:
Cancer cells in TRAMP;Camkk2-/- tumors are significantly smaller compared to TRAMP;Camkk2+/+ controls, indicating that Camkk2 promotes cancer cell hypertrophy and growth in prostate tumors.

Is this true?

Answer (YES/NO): YES